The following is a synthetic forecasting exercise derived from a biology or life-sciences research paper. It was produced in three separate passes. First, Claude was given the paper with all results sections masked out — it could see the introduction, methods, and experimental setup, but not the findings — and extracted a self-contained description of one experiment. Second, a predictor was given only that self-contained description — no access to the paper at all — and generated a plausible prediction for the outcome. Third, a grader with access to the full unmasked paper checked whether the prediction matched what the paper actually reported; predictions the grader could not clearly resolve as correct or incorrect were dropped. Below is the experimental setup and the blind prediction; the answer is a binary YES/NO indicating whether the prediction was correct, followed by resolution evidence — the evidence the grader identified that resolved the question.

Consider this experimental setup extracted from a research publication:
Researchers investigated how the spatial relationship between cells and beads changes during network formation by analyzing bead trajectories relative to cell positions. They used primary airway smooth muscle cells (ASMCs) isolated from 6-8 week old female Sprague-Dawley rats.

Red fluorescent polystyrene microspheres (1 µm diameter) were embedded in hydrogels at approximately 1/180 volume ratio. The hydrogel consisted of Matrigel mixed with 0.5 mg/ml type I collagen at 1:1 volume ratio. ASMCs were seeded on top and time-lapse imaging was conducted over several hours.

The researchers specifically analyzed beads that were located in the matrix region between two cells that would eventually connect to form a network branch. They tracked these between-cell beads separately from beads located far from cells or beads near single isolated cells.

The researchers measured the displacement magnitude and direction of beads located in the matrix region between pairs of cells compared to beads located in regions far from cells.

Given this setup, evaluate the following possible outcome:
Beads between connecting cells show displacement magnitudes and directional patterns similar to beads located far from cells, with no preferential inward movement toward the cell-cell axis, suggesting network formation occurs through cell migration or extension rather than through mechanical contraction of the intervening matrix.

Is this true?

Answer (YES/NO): NO